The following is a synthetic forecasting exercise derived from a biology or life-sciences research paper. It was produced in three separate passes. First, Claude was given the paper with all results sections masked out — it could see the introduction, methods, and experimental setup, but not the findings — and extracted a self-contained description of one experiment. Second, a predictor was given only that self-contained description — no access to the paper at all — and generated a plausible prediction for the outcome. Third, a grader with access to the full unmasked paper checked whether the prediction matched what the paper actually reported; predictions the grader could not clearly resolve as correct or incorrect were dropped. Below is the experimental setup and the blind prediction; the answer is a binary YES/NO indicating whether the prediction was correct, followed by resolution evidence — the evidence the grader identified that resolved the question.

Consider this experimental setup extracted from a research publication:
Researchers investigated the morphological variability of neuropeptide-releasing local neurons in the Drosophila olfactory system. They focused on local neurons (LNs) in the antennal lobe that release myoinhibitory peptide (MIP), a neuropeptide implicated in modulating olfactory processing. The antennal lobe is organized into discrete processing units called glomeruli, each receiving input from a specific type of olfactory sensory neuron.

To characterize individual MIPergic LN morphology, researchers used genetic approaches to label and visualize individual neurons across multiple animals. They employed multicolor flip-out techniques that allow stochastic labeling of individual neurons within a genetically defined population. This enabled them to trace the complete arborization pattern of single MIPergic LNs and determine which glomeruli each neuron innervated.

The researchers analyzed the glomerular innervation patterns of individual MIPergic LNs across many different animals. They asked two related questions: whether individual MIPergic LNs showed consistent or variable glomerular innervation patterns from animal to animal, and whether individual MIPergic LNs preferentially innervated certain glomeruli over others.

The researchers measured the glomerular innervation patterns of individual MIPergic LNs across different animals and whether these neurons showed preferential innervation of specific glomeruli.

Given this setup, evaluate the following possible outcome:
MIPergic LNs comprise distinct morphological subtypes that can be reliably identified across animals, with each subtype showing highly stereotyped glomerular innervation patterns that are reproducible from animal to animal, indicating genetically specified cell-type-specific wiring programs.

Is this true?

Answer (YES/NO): NO